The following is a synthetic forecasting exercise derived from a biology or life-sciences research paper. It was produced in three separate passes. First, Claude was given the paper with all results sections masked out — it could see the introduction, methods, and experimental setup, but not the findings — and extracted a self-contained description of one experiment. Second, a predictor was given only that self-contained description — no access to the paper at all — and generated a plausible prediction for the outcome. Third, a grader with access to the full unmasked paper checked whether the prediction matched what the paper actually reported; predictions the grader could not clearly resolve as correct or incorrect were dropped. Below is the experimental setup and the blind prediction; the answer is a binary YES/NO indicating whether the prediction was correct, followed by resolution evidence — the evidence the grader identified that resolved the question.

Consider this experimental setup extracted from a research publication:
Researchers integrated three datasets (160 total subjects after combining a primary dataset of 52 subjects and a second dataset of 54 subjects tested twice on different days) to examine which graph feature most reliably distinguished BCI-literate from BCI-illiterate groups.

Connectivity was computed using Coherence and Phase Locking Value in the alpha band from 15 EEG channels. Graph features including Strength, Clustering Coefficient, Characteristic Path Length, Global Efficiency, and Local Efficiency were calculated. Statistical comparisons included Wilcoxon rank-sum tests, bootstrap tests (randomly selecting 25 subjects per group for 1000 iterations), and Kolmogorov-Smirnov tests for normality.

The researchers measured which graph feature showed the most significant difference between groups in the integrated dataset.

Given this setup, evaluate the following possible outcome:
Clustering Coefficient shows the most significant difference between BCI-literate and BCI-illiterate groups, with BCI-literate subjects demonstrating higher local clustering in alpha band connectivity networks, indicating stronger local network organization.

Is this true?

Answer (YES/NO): NO